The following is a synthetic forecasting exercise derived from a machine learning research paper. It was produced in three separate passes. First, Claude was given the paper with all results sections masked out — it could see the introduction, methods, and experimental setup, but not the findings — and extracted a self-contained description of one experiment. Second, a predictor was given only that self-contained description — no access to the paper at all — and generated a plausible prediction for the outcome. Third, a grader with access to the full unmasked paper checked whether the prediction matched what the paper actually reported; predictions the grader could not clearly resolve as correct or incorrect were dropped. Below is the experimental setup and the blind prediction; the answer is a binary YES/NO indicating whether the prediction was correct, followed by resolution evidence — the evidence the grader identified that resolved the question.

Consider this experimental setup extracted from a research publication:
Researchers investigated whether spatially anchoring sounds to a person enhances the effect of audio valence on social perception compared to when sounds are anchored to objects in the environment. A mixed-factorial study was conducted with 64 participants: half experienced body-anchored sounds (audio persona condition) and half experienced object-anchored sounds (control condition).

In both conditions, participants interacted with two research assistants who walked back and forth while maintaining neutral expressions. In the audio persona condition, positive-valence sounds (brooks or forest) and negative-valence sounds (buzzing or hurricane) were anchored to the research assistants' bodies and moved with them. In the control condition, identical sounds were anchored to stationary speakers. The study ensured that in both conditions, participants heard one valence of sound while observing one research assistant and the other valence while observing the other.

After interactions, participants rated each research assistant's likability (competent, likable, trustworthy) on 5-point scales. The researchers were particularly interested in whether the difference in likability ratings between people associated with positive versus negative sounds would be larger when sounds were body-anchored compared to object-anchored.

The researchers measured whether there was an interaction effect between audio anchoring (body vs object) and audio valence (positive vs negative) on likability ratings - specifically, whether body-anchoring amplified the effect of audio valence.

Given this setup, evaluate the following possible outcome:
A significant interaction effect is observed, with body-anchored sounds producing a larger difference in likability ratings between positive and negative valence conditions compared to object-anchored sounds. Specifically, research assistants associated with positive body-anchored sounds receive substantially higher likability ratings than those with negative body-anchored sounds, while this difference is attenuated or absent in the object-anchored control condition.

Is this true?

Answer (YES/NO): NO